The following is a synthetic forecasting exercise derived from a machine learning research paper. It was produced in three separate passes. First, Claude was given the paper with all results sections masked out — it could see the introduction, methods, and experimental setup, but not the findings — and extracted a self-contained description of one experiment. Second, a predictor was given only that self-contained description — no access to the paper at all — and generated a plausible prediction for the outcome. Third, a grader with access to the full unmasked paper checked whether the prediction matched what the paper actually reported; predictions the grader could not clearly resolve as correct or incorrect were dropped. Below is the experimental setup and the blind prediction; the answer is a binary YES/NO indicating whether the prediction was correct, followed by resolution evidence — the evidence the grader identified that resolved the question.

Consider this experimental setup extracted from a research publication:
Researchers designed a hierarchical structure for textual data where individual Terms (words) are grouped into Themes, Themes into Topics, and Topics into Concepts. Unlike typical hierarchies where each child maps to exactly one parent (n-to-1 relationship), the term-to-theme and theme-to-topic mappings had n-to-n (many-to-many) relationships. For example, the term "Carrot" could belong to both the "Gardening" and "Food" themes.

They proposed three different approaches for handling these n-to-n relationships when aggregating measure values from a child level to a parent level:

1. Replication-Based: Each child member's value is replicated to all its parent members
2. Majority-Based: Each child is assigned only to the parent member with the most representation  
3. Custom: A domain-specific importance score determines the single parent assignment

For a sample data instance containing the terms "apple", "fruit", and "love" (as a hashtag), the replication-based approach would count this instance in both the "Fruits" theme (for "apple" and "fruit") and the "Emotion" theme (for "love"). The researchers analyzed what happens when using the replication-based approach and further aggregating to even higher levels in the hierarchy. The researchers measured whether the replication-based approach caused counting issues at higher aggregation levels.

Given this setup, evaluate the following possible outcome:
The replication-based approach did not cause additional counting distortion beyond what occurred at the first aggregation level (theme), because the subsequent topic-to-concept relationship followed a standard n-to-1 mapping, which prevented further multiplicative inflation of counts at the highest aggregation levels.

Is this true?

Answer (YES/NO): NO